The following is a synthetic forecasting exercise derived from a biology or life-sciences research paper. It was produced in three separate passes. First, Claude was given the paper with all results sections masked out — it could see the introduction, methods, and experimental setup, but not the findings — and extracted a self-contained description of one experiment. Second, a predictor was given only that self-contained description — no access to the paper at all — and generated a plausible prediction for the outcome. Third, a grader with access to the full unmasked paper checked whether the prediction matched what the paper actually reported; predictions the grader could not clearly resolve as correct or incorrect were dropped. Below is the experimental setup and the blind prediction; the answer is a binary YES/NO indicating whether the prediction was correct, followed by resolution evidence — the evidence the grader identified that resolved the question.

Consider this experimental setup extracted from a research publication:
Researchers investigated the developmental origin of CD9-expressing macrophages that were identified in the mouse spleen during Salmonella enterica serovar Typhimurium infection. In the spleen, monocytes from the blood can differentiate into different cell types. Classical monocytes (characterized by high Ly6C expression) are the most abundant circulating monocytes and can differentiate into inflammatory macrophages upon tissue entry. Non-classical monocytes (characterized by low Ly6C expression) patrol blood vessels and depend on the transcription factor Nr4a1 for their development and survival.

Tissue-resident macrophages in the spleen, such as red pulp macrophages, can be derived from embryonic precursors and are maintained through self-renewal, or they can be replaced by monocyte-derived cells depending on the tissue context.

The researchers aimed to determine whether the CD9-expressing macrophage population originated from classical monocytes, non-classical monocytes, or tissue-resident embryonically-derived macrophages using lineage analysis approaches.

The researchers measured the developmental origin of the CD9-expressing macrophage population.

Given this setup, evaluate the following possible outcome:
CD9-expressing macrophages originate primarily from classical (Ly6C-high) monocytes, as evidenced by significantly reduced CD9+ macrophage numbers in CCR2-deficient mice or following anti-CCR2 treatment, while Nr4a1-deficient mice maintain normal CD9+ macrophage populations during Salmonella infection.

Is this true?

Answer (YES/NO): NO